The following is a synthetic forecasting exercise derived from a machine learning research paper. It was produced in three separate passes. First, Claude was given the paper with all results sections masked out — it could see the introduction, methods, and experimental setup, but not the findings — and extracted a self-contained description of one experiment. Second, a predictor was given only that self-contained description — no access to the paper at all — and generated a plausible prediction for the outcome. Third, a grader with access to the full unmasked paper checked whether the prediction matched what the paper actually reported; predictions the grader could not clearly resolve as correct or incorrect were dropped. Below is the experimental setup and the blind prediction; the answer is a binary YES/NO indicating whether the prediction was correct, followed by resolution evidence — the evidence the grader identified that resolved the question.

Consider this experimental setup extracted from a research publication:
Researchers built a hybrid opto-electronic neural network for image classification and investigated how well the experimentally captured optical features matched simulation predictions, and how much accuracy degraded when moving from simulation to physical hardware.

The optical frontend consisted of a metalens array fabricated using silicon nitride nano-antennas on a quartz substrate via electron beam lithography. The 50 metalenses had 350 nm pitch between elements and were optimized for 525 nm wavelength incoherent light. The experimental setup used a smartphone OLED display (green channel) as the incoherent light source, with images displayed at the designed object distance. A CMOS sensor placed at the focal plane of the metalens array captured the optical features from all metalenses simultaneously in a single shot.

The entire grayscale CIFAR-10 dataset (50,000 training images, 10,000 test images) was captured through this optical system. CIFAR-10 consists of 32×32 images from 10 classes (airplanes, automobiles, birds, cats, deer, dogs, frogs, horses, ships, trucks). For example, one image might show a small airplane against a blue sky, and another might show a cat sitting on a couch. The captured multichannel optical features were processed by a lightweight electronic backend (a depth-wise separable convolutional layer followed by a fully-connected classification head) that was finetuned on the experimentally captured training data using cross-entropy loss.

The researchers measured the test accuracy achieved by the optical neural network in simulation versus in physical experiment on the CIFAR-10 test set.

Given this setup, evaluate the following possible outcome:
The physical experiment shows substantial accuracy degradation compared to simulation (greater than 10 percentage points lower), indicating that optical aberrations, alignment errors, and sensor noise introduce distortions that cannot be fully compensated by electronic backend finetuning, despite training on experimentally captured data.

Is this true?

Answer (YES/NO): NO